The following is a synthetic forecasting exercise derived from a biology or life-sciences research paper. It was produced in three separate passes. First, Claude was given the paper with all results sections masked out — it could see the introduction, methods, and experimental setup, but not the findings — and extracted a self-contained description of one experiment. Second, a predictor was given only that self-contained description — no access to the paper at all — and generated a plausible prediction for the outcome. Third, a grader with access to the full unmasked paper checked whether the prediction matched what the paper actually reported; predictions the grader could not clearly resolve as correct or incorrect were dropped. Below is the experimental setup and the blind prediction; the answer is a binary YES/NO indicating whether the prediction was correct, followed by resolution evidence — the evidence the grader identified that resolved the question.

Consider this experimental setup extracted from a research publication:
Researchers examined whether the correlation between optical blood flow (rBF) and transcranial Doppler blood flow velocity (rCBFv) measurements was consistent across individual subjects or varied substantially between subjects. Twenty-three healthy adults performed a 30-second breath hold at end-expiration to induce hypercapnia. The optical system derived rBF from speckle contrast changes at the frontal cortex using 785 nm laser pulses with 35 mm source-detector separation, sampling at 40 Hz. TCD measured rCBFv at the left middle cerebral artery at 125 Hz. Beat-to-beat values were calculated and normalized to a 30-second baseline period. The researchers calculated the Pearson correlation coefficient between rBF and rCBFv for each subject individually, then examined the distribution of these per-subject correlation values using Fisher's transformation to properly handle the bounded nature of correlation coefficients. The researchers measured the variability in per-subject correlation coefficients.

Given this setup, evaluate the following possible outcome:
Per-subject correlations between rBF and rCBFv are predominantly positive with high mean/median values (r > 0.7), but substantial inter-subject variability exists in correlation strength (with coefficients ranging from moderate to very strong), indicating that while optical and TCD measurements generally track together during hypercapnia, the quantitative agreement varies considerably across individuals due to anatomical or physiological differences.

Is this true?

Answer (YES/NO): YES